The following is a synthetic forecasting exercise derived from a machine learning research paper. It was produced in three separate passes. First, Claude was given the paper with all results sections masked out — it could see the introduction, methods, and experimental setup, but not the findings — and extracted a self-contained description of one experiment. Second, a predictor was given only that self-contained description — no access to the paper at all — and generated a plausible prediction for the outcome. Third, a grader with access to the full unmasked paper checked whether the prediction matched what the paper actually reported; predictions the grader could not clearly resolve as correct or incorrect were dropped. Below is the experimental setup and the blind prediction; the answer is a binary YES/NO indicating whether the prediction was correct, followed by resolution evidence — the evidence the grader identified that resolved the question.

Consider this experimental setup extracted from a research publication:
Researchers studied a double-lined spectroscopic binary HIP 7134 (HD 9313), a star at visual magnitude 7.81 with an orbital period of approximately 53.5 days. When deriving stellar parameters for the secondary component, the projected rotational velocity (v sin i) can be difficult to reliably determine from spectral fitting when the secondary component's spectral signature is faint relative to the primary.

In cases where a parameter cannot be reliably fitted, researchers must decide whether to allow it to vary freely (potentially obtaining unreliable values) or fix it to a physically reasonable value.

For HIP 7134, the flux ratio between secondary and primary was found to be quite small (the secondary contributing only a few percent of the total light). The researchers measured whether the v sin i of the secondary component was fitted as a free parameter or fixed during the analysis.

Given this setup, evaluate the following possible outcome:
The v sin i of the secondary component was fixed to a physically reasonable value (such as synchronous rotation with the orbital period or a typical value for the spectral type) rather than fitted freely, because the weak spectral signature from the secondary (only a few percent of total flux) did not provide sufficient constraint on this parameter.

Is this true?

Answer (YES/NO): NO